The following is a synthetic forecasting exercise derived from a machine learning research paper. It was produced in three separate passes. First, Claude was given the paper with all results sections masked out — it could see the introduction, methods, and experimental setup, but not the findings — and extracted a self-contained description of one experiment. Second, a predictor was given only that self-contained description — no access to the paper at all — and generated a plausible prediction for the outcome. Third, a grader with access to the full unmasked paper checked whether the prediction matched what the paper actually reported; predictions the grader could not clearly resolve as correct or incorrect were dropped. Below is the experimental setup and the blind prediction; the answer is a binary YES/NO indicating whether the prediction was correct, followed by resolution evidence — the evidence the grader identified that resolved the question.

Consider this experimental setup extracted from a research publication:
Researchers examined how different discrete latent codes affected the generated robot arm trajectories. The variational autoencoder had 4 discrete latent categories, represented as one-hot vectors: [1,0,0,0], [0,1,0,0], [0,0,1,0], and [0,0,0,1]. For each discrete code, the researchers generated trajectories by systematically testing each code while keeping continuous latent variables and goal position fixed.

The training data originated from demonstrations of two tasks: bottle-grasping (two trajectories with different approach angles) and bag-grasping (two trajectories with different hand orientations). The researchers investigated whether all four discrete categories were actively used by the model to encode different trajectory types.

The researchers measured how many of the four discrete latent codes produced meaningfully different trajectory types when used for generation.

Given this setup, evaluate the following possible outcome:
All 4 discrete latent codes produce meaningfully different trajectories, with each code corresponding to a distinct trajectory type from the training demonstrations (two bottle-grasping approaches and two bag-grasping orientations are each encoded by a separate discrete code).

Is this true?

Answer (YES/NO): NO